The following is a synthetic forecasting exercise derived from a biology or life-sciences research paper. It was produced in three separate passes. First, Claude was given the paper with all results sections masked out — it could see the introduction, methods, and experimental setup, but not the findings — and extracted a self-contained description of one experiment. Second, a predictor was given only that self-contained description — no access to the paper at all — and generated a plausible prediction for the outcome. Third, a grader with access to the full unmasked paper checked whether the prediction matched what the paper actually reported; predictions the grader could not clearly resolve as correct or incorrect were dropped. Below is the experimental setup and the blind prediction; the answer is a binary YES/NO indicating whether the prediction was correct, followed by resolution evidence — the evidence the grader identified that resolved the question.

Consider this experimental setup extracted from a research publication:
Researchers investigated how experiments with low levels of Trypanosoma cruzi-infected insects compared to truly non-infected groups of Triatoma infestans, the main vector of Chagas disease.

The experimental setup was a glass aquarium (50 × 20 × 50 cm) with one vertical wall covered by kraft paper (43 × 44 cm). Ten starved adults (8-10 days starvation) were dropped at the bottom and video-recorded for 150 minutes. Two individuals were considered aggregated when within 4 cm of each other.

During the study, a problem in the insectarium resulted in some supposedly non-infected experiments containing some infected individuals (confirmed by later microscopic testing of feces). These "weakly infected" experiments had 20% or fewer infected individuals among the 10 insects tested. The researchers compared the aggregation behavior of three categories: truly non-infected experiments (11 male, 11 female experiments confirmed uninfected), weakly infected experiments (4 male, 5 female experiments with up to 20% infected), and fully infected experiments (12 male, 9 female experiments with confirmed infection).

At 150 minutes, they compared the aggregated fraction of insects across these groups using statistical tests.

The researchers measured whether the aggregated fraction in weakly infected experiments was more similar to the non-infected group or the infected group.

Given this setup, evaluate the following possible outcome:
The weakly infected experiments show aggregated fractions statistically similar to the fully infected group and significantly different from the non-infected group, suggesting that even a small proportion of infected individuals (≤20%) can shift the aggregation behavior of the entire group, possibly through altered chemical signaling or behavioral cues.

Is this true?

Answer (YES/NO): NO